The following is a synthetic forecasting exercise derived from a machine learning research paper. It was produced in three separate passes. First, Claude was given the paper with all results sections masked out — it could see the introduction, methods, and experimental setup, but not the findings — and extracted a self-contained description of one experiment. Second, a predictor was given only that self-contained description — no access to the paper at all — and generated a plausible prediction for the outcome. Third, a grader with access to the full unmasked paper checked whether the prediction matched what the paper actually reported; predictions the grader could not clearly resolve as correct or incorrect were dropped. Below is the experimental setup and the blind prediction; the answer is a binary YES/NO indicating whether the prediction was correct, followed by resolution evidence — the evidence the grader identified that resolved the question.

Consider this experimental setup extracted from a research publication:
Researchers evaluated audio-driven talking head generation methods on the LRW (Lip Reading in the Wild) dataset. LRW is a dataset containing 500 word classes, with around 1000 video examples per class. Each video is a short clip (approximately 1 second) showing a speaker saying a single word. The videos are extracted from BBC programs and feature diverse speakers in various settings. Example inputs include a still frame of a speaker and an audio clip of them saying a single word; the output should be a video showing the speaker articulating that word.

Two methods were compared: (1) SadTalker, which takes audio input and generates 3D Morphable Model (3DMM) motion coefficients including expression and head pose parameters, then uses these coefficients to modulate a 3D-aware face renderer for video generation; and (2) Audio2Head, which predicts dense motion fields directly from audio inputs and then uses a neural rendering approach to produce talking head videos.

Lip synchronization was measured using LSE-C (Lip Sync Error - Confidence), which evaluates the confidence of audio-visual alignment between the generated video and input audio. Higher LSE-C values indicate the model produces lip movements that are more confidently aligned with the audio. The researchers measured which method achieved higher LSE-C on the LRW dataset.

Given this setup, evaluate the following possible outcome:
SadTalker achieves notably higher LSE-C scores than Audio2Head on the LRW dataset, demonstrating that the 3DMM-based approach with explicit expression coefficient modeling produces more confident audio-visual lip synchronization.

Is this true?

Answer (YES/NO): YES